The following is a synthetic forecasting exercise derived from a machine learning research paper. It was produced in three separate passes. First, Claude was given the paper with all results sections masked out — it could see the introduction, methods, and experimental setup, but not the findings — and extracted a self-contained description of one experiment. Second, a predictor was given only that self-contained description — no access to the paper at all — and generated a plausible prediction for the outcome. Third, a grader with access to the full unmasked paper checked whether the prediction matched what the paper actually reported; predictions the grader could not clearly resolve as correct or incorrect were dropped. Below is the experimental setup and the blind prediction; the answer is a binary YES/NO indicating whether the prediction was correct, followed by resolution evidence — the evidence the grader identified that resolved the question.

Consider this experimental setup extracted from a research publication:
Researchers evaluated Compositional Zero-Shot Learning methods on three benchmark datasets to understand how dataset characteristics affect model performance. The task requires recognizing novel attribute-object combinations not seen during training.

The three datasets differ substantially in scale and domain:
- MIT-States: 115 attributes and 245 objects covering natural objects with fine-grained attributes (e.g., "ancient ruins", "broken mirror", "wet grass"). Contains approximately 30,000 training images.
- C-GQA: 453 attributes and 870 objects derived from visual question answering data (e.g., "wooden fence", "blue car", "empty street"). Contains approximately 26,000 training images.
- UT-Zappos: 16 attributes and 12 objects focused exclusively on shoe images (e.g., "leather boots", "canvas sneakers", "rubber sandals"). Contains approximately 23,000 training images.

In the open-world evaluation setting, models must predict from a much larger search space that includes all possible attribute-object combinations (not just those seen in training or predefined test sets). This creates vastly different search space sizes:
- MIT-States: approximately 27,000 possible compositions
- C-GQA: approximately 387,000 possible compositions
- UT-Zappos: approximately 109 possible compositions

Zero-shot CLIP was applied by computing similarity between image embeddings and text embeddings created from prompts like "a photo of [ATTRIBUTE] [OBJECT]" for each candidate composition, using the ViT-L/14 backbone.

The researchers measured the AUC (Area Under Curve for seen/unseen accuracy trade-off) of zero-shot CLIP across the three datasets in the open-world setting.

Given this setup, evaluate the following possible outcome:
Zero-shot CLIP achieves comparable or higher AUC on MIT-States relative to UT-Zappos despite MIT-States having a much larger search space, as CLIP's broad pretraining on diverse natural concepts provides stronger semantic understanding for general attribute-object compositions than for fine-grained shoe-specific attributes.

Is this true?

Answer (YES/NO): YES